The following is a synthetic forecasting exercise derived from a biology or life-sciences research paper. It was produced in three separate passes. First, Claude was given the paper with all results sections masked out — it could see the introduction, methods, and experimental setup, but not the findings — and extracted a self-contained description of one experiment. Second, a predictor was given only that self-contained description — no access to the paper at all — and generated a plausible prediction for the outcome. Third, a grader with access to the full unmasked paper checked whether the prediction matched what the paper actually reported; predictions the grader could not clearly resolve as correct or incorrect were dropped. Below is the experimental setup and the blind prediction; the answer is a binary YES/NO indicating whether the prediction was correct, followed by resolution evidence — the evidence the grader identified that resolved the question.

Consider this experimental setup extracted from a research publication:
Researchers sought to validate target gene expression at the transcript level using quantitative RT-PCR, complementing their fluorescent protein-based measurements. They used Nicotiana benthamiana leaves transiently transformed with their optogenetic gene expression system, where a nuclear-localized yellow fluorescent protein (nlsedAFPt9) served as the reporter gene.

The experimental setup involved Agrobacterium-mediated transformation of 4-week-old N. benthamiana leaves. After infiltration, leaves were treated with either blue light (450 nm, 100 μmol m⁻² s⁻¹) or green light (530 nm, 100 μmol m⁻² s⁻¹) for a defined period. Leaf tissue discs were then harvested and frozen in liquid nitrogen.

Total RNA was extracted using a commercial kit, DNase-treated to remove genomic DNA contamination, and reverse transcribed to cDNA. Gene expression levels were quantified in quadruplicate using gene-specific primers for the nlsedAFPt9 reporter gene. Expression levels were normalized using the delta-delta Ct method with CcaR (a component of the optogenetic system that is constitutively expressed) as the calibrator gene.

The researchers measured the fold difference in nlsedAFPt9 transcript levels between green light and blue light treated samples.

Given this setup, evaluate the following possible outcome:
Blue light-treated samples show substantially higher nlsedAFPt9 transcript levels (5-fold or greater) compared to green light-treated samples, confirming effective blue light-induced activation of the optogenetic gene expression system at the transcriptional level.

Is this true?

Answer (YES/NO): NO